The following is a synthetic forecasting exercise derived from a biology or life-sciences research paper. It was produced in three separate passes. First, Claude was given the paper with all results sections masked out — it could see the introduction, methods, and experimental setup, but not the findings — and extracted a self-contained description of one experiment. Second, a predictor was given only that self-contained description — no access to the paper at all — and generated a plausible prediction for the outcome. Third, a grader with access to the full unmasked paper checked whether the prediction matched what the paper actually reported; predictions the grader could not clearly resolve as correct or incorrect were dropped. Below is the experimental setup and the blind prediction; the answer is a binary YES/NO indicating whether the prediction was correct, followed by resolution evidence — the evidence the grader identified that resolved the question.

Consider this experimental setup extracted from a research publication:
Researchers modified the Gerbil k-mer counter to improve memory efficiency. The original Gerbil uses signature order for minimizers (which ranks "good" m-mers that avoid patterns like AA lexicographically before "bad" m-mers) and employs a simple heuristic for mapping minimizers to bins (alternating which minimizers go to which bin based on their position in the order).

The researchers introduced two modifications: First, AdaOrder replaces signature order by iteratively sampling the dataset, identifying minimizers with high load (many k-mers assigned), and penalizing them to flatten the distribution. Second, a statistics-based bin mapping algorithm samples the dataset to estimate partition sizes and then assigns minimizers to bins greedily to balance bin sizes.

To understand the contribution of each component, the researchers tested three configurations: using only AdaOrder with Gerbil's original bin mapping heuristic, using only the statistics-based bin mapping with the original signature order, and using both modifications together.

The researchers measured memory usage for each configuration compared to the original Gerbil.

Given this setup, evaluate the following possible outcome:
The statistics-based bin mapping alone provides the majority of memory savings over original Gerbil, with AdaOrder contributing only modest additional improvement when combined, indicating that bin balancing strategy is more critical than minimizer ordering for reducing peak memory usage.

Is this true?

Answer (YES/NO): NO